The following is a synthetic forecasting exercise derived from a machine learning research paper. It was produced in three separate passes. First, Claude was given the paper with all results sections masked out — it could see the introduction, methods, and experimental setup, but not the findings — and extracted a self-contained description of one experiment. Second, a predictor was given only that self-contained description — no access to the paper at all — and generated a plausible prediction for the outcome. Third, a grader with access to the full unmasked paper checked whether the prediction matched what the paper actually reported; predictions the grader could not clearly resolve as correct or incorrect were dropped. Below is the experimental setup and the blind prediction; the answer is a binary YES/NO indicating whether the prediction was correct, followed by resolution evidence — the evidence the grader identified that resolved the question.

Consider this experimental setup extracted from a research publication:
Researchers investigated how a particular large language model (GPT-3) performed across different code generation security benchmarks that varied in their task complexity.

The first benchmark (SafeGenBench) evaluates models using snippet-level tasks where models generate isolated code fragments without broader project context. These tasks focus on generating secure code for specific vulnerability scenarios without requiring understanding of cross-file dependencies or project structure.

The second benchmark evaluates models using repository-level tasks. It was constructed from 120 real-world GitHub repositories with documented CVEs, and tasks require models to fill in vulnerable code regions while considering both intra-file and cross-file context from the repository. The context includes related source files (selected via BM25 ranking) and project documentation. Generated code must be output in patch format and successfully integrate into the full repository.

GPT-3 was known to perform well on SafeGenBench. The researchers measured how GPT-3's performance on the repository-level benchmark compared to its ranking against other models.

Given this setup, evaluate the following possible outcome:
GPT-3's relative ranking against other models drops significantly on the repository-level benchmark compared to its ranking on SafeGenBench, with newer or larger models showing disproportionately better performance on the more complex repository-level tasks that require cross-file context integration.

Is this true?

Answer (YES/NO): YES